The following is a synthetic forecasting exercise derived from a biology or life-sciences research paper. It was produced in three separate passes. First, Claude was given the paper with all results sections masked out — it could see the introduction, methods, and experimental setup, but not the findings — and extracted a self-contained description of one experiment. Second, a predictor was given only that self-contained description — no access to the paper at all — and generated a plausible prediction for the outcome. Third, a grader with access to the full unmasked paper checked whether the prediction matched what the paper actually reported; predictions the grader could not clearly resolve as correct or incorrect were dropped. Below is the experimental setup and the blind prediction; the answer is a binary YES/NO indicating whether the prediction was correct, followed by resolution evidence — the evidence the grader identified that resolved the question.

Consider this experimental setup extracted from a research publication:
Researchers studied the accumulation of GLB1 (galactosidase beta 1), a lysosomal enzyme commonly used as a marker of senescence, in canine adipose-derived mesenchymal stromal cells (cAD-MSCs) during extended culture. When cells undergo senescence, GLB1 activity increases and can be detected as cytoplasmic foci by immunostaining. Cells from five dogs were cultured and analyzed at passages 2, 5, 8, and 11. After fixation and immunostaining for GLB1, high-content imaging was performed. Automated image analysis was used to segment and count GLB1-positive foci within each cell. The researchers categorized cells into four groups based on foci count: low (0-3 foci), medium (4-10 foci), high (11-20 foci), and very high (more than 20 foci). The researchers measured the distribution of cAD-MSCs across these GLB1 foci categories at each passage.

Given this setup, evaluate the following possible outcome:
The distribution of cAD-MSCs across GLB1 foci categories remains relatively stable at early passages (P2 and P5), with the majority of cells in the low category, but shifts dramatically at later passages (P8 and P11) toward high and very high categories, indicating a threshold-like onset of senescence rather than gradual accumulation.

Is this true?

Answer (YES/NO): NO